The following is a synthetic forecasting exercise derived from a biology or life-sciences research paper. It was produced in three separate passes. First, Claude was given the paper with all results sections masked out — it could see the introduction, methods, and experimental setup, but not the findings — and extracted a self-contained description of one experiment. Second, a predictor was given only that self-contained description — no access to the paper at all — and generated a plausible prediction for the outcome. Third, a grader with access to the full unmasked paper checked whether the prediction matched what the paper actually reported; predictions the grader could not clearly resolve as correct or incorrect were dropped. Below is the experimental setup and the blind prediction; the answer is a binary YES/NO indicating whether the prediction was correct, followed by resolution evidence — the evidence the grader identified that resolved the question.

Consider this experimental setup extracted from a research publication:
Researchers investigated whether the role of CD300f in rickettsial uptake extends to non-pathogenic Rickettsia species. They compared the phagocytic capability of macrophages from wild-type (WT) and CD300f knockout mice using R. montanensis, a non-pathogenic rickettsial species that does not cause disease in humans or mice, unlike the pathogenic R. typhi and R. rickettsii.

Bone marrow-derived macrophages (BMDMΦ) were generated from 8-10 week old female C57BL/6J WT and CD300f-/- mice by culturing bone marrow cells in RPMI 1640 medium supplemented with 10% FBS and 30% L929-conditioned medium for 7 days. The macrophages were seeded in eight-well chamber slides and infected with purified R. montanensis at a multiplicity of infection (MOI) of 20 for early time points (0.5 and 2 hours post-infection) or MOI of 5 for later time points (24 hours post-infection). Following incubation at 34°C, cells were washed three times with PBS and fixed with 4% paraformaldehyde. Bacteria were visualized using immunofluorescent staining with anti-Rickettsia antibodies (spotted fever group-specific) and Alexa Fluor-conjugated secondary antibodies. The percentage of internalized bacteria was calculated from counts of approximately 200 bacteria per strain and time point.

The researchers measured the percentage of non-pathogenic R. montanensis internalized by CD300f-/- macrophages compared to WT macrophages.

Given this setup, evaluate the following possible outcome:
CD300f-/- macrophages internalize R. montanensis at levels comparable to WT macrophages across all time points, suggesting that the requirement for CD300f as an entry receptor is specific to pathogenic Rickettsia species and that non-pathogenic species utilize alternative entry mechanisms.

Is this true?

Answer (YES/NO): NO